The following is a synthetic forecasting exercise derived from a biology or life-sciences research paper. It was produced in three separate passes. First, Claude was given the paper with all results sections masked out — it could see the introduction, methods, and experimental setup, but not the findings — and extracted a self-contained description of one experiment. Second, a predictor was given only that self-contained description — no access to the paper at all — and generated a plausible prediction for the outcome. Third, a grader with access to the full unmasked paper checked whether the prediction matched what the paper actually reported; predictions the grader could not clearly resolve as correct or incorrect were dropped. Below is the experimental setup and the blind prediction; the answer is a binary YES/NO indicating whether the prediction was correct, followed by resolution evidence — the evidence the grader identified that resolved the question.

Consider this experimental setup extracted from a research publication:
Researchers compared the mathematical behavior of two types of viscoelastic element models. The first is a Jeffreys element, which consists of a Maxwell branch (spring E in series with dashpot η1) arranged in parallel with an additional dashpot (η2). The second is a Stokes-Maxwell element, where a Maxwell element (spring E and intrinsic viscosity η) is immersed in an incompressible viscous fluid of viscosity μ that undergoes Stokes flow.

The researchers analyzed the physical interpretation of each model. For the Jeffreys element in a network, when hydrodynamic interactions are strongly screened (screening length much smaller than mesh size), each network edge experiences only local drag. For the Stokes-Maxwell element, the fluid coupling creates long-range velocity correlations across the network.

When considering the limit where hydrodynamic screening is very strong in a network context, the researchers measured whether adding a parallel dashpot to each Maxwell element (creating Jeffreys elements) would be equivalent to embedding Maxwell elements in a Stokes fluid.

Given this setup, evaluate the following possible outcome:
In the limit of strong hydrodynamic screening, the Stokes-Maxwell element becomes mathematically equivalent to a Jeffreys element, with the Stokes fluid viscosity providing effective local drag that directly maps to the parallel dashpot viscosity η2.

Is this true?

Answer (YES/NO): YES